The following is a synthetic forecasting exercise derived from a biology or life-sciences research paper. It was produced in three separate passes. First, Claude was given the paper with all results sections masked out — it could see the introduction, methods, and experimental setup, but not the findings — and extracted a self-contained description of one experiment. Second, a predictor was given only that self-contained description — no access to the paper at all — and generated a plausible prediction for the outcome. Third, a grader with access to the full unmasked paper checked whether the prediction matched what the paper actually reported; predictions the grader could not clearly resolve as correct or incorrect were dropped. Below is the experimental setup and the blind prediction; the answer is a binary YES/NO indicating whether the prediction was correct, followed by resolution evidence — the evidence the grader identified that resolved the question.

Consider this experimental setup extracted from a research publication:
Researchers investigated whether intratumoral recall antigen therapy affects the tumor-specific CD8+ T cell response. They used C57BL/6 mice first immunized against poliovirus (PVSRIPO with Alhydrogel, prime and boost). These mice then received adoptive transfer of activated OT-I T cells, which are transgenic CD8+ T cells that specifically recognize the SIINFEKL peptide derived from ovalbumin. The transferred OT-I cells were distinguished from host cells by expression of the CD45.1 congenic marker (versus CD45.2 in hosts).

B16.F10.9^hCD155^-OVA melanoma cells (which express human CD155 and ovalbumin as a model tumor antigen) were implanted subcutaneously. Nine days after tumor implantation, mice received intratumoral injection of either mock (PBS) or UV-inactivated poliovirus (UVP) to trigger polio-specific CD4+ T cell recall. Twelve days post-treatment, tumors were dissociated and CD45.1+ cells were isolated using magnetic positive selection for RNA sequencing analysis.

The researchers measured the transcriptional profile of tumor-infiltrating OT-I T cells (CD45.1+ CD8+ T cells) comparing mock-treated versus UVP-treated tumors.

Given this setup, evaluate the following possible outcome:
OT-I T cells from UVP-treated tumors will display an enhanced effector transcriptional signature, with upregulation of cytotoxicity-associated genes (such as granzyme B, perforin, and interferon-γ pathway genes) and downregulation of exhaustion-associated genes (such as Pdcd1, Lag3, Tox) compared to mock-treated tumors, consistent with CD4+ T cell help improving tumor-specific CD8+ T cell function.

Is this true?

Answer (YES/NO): NO